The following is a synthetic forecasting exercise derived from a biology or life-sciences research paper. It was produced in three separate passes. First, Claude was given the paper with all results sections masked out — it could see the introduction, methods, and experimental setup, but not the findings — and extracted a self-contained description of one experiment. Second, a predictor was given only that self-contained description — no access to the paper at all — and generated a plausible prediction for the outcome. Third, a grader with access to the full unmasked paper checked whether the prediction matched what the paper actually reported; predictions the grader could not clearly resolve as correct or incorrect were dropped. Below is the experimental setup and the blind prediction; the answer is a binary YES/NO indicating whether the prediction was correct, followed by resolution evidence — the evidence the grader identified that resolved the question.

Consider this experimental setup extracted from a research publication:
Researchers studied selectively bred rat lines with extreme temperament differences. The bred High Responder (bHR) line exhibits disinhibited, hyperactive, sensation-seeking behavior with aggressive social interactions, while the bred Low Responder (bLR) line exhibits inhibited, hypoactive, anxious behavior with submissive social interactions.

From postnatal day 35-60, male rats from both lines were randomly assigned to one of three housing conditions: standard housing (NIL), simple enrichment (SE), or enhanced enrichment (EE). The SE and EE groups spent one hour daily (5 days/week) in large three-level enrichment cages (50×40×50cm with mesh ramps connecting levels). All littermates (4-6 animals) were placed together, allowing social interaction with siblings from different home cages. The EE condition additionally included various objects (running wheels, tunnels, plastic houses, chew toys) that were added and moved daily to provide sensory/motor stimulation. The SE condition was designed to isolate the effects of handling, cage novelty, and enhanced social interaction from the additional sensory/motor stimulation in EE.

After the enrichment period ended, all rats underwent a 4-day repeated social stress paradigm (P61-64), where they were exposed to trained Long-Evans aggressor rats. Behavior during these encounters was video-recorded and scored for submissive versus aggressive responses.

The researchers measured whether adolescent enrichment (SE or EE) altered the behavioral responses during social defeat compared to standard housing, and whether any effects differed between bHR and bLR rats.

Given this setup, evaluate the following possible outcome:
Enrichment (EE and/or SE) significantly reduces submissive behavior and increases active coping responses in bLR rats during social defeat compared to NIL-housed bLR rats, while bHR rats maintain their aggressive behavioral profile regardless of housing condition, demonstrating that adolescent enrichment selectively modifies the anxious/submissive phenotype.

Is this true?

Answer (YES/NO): NO